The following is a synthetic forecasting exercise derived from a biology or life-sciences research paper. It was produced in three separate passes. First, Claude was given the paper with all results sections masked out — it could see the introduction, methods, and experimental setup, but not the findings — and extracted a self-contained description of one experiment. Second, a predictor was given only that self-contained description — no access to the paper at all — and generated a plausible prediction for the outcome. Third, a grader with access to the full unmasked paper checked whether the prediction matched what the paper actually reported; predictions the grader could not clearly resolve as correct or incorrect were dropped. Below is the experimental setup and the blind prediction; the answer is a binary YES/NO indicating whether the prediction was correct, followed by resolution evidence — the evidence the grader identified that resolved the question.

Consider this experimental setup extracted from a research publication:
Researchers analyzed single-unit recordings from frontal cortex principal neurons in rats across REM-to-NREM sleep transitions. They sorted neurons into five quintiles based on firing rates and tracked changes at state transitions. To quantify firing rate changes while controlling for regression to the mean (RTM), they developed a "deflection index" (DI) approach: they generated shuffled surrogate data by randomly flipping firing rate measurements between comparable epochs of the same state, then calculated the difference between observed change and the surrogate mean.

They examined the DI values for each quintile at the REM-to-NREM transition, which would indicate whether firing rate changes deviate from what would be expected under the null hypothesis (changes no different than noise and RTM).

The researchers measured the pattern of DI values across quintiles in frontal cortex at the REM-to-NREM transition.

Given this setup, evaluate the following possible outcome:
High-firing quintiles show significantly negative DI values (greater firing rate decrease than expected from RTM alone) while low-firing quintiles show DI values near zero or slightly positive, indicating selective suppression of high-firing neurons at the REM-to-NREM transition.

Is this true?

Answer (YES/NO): NO